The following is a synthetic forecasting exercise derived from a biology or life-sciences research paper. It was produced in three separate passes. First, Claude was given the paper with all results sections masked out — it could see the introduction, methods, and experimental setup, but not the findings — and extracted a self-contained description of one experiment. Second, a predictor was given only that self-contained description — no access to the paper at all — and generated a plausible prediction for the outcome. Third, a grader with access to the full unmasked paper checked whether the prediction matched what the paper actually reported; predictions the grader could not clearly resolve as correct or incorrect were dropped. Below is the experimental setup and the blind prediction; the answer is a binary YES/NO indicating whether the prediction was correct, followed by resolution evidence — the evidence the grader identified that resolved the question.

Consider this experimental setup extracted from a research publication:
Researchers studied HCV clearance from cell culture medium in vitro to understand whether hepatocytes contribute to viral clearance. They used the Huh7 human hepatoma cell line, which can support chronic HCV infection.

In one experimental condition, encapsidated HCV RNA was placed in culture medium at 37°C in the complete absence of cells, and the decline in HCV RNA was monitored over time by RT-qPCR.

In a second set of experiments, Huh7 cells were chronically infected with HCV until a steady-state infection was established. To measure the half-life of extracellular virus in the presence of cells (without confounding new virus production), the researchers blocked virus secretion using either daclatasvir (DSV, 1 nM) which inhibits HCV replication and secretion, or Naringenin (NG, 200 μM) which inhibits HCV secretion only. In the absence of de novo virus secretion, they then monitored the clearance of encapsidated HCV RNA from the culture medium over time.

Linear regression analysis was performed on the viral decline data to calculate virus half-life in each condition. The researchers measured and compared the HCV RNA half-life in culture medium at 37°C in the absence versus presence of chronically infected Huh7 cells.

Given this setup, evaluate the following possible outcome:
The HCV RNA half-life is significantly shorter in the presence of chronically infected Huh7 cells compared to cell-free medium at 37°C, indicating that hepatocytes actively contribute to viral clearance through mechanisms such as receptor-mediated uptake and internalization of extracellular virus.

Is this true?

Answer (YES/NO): YES